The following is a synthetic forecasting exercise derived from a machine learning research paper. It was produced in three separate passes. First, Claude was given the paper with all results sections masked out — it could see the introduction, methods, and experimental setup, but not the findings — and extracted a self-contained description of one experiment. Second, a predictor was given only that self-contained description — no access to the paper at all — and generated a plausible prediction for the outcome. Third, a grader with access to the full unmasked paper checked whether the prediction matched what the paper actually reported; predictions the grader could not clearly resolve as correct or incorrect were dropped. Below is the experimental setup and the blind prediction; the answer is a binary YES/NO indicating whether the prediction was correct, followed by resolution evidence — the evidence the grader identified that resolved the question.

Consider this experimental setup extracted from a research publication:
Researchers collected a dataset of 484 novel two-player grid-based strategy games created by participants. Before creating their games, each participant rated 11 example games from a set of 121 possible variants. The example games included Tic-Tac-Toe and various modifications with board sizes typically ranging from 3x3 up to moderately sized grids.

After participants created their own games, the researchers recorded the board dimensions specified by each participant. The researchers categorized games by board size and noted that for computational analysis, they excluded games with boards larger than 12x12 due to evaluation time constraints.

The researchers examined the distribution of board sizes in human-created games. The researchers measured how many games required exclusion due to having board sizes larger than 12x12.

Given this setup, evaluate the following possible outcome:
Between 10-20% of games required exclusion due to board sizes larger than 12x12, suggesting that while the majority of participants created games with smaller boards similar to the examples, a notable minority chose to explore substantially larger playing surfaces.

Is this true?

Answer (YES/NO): NO